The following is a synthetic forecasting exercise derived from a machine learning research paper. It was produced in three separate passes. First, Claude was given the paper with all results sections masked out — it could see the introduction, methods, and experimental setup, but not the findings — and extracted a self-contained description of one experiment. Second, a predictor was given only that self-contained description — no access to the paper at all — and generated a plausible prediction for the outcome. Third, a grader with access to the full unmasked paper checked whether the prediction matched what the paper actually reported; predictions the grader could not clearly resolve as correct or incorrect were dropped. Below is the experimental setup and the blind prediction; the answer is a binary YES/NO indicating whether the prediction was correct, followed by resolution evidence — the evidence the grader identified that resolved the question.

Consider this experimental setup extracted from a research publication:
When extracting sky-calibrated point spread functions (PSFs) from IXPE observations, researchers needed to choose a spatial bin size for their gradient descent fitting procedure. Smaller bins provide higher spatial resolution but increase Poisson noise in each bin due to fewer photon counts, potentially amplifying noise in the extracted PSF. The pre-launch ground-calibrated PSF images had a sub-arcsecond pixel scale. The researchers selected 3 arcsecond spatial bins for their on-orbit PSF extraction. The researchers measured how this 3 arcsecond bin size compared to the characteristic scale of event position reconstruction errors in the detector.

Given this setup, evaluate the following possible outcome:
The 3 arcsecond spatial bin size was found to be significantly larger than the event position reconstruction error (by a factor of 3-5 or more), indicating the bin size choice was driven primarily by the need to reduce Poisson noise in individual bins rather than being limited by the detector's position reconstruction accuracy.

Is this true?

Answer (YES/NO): NO